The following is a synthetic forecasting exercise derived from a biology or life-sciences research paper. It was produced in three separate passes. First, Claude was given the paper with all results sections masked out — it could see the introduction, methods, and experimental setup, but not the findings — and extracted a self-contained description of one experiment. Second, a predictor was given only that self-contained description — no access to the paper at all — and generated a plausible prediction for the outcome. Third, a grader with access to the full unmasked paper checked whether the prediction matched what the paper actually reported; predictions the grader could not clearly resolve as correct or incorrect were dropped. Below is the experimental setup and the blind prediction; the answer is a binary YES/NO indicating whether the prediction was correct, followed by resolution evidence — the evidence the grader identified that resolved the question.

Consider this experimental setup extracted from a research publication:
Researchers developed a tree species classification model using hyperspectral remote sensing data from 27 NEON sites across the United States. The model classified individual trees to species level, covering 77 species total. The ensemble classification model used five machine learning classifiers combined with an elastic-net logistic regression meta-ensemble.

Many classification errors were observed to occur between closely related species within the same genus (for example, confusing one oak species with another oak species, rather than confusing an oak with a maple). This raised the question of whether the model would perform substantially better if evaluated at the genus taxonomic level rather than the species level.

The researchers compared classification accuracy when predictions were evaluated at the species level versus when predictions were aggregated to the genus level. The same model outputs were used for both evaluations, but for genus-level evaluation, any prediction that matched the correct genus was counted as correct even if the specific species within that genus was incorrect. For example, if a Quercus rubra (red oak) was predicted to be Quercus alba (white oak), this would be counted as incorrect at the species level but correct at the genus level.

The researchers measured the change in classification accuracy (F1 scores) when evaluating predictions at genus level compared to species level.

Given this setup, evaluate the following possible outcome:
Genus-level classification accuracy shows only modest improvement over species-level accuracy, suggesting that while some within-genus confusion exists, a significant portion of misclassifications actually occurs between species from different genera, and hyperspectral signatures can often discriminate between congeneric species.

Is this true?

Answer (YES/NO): YES